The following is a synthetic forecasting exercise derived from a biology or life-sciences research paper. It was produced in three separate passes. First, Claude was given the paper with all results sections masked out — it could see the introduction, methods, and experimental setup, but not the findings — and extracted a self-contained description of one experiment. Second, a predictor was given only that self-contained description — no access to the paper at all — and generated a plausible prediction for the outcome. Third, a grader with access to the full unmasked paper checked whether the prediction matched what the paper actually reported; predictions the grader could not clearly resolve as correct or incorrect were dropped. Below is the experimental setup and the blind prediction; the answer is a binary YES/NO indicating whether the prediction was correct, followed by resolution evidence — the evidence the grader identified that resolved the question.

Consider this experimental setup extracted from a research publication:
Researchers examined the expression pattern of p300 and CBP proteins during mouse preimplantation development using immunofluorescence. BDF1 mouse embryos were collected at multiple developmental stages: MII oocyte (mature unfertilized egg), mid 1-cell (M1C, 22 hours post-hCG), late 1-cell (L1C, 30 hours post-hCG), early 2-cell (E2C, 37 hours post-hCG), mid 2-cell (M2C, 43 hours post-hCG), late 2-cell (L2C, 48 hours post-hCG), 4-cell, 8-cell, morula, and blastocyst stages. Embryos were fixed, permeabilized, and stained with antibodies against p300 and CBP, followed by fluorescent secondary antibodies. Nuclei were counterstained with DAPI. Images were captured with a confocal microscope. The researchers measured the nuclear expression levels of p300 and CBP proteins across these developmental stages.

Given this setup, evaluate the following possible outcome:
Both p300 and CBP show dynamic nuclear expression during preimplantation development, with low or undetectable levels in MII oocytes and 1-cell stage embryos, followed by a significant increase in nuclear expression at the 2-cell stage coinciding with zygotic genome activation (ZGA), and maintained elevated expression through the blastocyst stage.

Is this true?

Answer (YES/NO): NO